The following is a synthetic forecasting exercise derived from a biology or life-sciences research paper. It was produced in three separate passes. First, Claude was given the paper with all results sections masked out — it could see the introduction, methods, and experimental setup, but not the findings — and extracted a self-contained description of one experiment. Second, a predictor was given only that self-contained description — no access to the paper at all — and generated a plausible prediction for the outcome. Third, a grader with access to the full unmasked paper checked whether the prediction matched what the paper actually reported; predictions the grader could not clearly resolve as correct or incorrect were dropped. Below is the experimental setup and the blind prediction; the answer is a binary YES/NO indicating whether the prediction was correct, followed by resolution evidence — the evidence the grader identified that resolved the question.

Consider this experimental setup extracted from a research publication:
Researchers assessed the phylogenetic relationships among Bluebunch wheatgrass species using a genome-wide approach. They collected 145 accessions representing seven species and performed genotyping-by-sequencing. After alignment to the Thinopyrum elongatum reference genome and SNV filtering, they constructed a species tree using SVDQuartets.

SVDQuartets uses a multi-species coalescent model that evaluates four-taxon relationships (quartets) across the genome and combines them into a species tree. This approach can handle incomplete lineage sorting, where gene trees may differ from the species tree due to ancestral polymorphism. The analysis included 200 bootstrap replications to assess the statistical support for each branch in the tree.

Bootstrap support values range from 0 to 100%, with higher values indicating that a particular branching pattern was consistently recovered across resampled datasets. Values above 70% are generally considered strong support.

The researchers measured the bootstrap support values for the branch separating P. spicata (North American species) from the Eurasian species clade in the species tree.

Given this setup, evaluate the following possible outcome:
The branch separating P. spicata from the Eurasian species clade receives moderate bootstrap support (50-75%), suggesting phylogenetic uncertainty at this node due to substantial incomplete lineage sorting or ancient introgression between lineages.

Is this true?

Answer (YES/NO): NO